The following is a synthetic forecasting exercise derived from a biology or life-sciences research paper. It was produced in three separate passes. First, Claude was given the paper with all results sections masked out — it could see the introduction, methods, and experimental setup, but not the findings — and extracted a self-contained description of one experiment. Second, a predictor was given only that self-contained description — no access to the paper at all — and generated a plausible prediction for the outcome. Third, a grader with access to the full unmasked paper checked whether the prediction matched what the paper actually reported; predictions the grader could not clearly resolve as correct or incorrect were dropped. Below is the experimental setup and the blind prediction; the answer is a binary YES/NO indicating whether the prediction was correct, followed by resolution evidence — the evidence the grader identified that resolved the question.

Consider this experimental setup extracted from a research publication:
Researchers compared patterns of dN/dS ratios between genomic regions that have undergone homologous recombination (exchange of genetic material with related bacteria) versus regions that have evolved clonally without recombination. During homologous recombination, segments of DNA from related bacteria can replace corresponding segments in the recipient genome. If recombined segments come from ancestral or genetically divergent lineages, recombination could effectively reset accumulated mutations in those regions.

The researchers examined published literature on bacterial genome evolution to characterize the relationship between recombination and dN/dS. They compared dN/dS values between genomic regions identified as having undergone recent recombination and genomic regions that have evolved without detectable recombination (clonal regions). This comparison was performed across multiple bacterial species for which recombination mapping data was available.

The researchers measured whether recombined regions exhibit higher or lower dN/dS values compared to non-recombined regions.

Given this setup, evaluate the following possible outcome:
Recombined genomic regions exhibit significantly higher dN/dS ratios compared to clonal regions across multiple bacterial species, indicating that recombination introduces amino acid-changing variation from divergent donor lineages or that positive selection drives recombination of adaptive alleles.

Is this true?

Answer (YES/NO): NO